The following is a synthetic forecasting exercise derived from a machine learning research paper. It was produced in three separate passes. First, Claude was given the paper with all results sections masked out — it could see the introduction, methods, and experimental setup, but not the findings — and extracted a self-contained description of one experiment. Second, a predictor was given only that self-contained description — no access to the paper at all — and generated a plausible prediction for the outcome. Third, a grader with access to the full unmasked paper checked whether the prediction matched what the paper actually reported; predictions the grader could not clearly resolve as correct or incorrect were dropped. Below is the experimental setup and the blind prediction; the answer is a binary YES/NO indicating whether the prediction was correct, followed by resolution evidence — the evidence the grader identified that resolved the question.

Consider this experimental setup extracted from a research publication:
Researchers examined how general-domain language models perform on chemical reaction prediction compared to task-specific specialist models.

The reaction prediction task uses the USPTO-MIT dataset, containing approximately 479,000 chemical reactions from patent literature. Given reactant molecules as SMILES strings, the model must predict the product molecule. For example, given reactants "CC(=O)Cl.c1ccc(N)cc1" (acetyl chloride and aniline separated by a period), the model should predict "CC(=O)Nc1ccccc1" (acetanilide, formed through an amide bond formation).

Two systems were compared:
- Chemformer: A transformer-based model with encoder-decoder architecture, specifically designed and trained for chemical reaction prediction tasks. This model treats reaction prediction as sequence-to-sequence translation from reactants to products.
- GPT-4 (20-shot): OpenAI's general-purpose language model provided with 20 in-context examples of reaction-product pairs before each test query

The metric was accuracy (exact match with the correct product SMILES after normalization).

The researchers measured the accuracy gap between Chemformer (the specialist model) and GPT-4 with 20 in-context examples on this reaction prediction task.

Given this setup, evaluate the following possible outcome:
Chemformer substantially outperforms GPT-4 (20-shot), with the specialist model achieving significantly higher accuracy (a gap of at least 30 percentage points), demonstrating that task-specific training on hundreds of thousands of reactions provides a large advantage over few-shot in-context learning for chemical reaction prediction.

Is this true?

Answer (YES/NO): YES